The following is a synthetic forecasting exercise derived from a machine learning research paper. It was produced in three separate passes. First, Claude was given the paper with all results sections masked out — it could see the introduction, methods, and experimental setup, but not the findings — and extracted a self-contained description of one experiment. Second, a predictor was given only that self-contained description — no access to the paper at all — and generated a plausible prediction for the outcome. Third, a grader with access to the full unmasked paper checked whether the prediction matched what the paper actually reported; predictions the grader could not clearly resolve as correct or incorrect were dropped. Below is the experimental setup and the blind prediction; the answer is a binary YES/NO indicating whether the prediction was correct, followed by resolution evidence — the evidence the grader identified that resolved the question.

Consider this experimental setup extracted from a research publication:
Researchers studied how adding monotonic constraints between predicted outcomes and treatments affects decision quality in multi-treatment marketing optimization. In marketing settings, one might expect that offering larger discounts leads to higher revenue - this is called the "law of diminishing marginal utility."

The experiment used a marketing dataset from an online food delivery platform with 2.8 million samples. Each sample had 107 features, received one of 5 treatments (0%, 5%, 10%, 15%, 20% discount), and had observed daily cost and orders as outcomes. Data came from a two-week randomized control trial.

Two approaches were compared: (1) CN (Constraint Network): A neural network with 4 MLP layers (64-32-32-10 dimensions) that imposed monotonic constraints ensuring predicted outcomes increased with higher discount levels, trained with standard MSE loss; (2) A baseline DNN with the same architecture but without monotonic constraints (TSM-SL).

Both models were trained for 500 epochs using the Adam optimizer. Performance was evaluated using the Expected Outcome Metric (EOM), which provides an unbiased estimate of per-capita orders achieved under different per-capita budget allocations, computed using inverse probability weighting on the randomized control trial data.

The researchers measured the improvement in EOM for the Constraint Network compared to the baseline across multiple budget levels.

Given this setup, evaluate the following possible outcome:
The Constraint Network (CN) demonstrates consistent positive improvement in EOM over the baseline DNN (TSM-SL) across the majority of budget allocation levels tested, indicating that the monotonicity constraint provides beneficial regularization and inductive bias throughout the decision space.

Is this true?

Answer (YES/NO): NO